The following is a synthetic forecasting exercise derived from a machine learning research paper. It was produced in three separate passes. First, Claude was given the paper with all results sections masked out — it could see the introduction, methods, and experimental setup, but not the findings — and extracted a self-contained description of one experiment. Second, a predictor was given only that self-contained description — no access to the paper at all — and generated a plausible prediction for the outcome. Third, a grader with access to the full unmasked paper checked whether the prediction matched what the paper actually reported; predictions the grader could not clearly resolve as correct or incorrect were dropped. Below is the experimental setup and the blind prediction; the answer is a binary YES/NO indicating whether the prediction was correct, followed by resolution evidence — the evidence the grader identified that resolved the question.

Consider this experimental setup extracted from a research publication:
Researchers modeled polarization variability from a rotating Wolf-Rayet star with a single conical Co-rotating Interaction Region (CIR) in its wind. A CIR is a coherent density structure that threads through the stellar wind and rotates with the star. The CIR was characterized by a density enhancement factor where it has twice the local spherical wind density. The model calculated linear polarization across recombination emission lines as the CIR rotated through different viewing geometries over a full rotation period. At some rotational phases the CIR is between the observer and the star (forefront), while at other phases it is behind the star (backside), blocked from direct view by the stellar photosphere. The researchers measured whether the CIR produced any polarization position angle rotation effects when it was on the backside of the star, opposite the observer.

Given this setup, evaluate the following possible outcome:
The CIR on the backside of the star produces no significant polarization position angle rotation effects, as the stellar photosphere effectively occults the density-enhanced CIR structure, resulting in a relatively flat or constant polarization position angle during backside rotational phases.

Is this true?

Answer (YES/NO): YES